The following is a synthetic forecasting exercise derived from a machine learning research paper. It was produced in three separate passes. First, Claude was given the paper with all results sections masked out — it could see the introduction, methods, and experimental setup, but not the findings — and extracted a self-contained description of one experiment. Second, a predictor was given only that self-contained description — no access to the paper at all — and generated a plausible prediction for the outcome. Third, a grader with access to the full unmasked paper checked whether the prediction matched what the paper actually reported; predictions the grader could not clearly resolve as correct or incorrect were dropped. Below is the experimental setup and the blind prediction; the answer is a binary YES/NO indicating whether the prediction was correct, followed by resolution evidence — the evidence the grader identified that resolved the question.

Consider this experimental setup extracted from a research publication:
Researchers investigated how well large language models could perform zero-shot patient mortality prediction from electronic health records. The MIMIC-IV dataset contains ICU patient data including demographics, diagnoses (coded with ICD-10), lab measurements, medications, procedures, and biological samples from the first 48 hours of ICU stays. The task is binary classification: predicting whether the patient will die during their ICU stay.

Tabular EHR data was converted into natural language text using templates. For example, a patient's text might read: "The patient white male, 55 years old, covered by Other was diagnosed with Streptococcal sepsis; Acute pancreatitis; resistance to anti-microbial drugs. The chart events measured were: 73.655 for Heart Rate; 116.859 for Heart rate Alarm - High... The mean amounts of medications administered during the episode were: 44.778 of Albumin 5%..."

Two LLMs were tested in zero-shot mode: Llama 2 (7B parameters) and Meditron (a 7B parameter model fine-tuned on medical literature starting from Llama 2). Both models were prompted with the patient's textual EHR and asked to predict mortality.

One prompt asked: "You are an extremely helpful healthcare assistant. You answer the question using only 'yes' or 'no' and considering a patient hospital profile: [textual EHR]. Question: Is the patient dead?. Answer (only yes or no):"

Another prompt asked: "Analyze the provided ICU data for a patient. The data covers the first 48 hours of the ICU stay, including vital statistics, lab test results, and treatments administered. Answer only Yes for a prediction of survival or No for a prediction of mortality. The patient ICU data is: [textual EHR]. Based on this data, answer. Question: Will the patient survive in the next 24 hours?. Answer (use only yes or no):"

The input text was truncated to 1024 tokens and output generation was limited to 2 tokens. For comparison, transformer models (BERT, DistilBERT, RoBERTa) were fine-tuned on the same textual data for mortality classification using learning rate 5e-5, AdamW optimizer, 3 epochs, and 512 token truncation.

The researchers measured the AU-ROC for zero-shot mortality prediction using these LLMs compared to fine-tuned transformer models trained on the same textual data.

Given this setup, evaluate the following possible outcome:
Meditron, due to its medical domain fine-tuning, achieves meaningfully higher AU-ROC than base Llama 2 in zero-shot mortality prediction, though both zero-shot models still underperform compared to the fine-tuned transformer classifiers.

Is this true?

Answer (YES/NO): NO